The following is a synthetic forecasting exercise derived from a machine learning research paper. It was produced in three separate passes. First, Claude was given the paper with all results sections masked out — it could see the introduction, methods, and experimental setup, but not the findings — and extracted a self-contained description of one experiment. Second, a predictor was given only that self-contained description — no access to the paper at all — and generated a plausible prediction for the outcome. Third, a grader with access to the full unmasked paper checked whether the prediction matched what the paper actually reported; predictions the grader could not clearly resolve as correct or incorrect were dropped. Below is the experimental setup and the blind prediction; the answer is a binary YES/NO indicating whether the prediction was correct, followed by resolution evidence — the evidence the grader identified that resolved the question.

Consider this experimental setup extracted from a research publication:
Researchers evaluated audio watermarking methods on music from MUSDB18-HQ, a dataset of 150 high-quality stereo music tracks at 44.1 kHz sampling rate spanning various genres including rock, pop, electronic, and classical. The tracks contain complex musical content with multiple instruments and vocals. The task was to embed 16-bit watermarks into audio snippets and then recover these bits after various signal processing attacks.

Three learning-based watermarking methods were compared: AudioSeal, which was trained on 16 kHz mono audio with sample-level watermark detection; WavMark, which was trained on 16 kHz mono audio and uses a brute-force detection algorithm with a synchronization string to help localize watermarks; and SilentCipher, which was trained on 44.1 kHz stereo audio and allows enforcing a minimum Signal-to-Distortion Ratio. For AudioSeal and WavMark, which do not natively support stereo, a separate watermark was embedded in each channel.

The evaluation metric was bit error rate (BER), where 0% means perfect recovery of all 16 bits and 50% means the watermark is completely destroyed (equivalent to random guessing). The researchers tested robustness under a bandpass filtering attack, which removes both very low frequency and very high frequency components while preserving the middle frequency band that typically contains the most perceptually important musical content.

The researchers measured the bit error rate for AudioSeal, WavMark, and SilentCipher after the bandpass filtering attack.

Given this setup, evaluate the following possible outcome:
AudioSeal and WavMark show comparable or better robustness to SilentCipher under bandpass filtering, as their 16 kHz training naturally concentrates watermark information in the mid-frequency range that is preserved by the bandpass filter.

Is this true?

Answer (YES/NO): YES